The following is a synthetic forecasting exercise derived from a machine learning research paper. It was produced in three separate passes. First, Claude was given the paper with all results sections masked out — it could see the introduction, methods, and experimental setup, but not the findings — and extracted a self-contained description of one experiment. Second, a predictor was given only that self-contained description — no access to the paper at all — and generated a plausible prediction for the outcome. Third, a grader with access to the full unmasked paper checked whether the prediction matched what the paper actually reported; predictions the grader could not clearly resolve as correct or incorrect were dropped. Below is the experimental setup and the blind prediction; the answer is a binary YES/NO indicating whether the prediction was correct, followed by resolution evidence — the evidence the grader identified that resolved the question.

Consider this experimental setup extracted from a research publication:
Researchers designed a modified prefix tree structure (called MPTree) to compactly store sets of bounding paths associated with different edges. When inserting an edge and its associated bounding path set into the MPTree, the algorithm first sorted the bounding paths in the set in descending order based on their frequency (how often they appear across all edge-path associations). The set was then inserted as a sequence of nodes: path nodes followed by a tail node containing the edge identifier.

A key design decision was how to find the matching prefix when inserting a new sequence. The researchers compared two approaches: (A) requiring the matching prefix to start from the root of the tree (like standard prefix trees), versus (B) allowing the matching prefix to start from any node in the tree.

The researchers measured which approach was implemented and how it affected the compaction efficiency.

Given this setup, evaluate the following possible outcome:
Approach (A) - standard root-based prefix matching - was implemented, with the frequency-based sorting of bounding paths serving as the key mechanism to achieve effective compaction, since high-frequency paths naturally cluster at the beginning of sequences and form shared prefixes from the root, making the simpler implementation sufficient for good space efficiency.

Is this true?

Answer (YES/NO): NO